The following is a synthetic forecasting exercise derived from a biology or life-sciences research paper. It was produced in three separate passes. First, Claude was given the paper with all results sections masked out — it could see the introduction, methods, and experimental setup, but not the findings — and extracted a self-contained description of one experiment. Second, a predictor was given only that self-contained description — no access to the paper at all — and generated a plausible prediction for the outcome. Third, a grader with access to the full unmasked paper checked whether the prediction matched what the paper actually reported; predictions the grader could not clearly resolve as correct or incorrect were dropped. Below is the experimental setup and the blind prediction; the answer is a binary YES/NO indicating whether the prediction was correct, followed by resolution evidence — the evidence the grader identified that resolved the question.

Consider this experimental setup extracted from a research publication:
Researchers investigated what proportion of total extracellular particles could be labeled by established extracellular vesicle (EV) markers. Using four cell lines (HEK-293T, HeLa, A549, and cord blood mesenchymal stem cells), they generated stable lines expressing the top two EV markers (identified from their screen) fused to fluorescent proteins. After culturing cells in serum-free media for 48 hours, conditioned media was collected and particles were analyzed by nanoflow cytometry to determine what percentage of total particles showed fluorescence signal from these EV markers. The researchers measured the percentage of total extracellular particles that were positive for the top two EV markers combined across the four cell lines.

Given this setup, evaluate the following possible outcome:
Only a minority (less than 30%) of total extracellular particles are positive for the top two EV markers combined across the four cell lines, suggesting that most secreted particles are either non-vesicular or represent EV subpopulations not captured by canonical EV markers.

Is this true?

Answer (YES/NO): NO